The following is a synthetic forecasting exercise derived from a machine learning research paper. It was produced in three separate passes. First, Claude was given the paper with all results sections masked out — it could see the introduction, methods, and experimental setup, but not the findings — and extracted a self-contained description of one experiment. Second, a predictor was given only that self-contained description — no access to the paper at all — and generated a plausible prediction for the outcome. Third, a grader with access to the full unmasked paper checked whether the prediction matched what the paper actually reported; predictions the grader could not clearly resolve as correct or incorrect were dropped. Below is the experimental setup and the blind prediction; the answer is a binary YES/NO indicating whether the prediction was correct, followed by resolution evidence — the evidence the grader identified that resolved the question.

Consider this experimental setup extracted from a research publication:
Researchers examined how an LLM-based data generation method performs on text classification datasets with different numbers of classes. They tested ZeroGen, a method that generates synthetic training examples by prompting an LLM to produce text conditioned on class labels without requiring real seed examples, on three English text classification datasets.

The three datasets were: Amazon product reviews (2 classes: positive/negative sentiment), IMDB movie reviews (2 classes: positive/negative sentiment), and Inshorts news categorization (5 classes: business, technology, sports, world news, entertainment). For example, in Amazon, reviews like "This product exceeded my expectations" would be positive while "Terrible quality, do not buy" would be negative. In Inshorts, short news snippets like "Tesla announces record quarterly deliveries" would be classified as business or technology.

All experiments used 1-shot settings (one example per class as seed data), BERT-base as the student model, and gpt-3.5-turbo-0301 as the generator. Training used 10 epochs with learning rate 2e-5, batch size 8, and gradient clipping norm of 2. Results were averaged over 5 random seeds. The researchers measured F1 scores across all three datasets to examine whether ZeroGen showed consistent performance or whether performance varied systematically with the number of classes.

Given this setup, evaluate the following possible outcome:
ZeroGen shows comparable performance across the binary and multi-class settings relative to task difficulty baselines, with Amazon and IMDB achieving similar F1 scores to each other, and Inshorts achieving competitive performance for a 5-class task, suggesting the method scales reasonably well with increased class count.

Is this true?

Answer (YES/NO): NO